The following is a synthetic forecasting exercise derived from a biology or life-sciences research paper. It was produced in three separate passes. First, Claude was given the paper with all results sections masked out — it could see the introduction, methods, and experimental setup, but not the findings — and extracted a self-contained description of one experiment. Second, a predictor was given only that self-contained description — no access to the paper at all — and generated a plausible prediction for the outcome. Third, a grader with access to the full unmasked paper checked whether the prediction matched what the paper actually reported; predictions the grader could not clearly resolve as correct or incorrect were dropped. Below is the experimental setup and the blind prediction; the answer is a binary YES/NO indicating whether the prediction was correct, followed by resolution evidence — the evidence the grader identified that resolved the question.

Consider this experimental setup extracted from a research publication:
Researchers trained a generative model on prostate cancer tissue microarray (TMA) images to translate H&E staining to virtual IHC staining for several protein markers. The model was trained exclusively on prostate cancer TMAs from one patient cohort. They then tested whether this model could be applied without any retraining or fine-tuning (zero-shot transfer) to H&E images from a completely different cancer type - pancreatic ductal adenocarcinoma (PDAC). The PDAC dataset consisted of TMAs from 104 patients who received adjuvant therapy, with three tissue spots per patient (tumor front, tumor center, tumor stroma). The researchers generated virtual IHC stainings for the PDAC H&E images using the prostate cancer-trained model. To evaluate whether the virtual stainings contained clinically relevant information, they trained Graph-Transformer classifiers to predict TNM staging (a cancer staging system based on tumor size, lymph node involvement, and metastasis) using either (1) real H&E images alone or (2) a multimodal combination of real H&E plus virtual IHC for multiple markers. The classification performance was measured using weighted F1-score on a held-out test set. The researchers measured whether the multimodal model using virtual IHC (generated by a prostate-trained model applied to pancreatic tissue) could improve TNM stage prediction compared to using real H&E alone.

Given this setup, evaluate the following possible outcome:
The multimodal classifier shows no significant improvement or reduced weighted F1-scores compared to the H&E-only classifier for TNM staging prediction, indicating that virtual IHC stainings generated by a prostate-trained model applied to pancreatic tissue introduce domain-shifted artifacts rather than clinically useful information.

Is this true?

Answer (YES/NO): NO